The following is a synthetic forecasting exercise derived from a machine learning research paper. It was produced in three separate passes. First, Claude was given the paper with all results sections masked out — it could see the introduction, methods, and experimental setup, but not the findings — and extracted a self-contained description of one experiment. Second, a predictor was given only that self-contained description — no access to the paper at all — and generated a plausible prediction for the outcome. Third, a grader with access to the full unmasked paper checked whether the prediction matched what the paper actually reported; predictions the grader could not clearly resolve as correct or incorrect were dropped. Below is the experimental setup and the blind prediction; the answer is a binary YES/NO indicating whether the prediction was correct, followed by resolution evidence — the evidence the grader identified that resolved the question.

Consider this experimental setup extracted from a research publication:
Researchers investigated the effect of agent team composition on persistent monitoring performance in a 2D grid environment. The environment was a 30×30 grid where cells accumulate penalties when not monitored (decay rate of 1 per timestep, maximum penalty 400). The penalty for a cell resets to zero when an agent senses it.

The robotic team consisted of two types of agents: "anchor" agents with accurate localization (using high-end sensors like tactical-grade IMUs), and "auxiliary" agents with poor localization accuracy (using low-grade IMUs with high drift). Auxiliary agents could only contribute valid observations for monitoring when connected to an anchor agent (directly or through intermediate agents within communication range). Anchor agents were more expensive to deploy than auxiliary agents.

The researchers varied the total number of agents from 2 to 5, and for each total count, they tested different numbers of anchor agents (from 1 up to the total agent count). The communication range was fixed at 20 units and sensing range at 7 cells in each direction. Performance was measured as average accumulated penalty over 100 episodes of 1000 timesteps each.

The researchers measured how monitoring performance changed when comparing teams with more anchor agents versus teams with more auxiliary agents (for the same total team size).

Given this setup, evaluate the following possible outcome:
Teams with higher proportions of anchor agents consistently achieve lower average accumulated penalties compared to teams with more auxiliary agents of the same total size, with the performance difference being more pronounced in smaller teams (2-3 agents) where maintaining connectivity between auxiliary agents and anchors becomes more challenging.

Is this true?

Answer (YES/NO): NO